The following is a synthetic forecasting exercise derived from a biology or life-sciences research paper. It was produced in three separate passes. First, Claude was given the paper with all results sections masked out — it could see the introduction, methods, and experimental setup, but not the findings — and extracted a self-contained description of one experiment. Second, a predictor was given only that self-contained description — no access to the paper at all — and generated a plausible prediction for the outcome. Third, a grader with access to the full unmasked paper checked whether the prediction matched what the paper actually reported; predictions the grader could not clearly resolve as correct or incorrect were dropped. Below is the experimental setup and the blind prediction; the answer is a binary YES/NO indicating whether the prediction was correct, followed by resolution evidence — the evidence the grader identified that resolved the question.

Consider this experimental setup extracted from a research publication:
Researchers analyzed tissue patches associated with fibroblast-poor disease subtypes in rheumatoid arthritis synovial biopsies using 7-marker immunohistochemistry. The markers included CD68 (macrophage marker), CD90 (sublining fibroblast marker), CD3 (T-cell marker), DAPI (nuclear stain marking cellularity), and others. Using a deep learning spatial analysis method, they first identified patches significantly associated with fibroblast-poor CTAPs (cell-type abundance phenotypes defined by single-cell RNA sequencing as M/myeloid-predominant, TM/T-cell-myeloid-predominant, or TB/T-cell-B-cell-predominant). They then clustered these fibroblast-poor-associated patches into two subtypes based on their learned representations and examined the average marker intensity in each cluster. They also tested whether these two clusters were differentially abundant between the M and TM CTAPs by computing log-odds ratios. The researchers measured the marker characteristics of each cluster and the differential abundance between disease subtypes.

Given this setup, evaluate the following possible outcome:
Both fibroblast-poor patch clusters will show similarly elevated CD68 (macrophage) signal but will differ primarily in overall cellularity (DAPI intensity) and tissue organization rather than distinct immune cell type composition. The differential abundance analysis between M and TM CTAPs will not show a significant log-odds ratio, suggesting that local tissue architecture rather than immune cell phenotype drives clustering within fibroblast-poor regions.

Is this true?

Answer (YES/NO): NO